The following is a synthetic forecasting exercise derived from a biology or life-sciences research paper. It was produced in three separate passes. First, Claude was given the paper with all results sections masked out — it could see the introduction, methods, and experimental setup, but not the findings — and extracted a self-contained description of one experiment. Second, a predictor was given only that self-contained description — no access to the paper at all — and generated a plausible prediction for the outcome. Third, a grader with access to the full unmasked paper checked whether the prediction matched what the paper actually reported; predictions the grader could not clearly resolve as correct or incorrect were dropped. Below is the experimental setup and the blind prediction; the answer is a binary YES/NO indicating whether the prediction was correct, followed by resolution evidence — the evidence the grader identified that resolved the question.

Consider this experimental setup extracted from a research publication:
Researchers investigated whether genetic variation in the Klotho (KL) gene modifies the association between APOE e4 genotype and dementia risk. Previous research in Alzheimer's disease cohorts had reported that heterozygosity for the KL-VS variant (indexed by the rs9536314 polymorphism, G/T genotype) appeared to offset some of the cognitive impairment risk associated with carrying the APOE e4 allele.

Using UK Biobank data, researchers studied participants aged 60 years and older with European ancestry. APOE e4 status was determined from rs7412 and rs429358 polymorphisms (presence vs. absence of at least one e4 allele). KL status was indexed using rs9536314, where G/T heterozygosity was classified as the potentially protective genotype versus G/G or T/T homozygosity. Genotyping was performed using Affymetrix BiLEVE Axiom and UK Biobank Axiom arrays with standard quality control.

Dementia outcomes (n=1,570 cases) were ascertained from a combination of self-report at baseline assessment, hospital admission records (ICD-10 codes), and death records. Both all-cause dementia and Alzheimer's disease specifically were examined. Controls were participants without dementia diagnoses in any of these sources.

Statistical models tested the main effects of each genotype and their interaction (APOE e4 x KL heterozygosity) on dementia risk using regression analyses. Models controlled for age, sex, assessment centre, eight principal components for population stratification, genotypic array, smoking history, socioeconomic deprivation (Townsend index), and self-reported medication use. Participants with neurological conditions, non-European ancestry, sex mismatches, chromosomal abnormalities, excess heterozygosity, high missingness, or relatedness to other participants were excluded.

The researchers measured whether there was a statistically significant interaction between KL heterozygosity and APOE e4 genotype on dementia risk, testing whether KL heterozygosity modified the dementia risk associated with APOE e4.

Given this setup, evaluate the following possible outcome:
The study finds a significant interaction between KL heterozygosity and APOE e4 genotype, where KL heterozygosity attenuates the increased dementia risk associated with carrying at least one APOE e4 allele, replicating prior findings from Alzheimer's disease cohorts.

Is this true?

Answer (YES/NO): NO